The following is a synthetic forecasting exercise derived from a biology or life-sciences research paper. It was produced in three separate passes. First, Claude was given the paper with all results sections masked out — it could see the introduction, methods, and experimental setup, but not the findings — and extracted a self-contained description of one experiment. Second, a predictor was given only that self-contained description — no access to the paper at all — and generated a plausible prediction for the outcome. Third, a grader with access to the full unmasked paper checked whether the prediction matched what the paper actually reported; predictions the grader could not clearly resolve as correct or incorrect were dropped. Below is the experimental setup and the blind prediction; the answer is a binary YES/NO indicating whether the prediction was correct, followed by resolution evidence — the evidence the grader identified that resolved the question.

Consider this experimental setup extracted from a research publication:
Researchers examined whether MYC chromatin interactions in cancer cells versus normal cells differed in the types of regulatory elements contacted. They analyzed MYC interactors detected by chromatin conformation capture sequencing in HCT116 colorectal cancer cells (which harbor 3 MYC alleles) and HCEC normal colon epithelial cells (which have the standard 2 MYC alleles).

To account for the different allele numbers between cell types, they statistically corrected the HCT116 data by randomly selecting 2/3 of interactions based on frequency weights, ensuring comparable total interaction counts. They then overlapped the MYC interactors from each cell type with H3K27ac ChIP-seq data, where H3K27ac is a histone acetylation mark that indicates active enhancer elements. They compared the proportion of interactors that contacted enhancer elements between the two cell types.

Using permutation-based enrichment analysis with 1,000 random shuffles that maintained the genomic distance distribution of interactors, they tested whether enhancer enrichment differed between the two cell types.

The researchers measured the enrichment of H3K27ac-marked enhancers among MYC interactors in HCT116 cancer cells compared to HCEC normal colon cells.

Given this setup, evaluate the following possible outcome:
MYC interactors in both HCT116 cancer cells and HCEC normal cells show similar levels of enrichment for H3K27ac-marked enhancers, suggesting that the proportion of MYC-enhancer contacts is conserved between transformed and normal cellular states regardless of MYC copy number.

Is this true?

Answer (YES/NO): NO